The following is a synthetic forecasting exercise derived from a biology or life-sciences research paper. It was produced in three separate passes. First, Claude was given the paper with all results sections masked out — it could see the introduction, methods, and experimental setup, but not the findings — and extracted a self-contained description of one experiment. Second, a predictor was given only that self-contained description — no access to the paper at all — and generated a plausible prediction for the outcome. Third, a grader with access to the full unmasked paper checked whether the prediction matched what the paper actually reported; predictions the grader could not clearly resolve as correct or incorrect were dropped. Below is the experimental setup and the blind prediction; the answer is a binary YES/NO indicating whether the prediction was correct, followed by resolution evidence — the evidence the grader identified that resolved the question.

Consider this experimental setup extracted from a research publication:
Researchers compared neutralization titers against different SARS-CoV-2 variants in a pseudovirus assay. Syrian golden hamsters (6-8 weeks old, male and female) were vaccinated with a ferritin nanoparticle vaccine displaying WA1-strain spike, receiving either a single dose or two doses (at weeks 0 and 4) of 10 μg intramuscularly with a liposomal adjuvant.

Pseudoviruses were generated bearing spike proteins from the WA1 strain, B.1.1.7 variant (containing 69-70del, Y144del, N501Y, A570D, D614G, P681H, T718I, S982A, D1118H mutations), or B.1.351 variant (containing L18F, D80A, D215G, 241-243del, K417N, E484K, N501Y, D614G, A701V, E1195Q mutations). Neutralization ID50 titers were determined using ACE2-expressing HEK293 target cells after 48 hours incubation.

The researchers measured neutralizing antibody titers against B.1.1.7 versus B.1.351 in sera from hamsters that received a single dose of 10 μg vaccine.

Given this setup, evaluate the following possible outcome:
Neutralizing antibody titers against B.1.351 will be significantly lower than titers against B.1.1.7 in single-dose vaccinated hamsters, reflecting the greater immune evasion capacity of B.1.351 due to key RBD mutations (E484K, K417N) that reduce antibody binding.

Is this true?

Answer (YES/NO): YES